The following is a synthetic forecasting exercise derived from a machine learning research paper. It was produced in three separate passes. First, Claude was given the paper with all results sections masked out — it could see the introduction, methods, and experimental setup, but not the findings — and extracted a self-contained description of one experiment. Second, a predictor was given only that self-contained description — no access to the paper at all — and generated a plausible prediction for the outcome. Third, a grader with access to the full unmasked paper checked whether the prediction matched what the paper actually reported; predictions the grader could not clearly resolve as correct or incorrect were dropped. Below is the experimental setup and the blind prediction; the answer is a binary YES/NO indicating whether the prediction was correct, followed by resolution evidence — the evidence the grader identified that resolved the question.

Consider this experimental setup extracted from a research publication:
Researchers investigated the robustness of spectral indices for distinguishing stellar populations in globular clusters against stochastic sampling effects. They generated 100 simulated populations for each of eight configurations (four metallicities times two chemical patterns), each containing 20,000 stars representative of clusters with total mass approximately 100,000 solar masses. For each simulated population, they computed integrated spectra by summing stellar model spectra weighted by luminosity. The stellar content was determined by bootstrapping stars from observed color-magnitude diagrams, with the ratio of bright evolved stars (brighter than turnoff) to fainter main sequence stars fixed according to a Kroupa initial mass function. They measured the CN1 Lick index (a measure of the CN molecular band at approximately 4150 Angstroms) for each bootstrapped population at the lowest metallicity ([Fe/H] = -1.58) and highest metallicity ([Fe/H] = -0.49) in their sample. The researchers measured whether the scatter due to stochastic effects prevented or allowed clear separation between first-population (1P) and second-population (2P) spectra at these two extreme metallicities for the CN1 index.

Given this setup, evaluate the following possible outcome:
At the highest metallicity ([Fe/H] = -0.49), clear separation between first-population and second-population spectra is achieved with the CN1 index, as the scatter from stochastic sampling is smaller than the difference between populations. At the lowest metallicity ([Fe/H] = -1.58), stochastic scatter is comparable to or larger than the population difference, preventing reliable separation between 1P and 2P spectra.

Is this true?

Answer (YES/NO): YES